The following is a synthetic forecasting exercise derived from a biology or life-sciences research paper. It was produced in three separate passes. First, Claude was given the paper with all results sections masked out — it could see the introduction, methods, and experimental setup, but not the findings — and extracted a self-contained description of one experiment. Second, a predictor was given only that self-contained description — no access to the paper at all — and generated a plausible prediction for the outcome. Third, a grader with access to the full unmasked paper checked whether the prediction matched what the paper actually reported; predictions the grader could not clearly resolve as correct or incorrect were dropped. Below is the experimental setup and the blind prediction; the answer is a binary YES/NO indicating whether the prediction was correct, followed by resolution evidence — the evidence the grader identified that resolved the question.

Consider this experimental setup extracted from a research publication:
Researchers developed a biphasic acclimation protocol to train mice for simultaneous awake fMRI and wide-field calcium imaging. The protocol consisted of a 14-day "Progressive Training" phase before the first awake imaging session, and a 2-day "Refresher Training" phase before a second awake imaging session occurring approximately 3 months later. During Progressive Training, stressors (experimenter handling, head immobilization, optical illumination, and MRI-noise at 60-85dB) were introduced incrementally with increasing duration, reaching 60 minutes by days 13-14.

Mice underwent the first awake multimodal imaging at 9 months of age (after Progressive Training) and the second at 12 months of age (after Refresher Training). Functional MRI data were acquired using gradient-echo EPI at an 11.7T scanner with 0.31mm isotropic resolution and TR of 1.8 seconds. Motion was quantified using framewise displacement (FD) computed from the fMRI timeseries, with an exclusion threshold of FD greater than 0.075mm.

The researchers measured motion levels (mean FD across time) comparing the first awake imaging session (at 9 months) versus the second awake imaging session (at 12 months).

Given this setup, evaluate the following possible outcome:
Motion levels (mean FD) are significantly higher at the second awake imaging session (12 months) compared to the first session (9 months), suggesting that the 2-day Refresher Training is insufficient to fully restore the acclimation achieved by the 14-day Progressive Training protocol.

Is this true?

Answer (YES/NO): NO